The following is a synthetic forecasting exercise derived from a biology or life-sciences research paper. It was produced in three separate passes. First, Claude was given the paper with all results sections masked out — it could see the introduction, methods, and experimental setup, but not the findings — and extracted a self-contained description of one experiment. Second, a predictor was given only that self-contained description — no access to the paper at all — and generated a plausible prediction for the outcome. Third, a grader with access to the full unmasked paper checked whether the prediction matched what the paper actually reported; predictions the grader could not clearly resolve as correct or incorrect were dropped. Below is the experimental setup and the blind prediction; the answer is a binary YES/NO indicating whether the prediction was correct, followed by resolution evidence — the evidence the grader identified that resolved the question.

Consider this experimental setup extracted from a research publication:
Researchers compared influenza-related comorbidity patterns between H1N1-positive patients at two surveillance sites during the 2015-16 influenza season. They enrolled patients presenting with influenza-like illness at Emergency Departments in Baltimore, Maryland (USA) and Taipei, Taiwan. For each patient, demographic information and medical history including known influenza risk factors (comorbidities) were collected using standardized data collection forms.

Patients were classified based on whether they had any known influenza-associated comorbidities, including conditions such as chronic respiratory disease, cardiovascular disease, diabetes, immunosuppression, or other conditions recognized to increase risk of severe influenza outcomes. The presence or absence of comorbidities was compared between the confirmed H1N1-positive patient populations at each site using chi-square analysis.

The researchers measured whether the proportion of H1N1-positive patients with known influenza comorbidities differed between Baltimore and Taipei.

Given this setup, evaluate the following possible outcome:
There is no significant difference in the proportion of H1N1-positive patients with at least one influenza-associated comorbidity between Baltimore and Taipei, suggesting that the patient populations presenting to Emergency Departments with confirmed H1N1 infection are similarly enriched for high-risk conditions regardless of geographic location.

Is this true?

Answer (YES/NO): NO